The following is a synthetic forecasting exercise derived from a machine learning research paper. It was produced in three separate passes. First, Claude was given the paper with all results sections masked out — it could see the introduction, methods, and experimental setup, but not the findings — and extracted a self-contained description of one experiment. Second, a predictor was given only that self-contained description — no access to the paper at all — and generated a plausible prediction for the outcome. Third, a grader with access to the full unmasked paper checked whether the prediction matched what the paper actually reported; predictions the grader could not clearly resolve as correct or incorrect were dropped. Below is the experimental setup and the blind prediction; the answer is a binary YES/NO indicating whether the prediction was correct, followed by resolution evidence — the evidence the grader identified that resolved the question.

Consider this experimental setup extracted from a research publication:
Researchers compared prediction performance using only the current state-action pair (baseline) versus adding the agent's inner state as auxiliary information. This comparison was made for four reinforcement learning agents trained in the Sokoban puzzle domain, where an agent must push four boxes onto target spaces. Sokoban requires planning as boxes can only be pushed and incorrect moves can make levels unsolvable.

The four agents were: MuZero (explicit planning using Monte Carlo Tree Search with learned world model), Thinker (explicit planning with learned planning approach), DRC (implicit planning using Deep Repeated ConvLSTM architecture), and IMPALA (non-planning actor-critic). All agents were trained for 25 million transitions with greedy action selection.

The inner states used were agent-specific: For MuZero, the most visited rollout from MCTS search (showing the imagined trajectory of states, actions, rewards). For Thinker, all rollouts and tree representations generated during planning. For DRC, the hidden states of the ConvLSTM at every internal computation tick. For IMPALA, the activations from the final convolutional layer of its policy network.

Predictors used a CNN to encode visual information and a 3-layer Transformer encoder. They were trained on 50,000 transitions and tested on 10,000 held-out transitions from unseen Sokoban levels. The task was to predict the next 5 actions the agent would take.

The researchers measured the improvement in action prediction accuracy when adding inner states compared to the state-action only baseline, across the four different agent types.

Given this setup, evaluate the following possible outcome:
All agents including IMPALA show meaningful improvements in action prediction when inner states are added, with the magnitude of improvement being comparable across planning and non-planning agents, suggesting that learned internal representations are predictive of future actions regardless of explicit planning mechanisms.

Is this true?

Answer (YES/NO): NO